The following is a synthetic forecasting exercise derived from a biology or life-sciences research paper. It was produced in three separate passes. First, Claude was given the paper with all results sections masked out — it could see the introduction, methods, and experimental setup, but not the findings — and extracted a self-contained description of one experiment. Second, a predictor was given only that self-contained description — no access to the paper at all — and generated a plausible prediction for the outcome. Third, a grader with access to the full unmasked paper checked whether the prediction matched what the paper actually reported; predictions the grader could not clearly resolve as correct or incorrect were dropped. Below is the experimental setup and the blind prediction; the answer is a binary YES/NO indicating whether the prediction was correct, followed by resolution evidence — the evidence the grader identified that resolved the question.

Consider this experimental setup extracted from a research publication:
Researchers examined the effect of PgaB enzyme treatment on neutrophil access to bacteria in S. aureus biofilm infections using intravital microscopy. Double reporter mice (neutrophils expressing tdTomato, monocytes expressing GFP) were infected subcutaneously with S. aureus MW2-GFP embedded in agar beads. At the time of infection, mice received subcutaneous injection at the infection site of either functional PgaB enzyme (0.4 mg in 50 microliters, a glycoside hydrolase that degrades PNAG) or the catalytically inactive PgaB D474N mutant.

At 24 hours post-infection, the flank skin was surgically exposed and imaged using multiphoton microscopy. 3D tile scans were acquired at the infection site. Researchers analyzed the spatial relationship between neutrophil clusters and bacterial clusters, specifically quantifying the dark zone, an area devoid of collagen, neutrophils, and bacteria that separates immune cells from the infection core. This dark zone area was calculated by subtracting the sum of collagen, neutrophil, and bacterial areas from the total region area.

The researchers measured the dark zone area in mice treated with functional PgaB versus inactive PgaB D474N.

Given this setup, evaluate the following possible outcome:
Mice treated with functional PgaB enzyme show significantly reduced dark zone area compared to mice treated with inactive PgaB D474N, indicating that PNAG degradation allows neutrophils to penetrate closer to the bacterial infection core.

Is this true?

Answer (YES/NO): YES